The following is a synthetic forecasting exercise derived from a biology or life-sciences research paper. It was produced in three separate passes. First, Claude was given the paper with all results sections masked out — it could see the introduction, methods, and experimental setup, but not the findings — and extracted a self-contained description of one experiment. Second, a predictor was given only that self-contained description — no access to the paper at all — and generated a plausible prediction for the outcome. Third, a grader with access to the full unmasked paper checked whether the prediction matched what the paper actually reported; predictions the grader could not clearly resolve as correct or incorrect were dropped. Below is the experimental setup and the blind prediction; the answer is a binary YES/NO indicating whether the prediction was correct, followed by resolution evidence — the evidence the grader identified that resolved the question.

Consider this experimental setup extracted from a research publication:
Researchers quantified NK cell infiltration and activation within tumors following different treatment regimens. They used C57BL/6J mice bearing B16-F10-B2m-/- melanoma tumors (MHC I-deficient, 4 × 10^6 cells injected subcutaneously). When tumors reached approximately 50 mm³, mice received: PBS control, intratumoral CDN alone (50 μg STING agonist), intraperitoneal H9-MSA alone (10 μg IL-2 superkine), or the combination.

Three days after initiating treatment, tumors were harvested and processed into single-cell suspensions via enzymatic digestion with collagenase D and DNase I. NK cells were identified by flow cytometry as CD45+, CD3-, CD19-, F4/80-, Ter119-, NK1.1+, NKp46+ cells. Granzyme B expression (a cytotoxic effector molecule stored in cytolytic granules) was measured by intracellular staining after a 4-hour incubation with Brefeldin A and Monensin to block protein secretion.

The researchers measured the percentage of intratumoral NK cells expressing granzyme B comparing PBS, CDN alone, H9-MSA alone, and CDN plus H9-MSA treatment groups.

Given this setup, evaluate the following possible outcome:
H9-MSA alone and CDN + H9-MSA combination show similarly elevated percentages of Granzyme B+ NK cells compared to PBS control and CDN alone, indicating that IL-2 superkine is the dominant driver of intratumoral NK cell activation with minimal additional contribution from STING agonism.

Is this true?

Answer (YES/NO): NO